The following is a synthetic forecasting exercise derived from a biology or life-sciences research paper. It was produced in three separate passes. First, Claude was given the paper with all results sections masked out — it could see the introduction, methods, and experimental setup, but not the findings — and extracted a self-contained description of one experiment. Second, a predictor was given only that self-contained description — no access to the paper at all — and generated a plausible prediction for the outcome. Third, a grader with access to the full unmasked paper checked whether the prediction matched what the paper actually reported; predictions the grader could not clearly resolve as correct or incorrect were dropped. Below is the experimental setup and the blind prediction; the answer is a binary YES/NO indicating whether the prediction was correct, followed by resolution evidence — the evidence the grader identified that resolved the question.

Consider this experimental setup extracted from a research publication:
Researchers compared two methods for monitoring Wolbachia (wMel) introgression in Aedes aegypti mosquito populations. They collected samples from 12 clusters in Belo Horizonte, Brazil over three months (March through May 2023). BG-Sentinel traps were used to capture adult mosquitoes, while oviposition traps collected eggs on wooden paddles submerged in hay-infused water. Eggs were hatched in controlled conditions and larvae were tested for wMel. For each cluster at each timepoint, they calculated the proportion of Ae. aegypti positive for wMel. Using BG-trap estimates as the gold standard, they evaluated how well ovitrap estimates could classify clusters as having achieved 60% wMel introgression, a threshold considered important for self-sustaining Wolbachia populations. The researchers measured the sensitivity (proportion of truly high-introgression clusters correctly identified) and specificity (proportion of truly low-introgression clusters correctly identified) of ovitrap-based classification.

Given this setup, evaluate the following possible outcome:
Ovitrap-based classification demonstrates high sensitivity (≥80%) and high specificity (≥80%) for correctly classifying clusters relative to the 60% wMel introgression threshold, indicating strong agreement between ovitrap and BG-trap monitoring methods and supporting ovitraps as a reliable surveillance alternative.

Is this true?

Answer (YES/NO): NO